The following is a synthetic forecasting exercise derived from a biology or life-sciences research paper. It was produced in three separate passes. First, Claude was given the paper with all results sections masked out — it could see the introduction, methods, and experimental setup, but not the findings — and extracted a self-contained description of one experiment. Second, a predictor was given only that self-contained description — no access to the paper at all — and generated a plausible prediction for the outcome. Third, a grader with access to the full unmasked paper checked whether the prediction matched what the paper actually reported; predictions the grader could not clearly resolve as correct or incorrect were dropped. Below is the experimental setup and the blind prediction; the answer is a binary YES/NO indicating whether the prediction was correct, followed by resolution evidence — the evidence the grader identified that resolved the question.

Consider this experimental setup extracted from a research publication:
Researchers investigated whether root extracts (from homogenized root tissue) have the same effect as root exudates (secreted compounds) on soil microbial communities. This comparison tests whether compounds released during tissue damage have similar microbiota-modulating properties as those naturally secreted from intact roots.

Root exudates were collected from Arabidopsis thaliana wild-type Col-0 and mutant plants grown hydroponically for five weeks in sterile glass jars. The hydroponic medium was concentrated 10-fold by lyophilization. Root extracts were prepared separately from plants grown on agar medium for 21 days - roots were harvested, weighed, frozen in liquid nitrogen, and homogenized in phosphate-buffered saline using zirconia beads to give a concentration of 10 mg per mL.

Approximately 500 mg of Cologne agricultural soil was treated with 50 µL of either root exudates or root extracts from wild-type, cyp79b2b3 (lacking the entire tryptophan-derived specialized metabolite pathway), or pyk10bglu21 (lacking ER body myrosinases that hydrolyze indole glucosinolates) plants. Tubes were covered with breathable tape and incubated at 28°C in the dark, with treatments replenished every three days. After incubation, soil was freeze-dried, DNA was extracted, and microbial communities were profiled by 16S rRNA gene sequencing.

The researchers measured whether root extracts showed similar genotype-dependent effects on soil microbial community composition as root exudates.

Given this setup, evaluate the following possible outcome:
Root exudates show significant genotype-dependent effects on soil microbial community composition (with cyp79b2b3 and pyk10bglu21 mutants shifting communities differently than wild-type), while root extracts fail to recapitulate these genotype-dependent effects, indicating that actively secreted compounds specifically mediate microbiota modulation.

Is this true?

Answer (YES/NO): NO